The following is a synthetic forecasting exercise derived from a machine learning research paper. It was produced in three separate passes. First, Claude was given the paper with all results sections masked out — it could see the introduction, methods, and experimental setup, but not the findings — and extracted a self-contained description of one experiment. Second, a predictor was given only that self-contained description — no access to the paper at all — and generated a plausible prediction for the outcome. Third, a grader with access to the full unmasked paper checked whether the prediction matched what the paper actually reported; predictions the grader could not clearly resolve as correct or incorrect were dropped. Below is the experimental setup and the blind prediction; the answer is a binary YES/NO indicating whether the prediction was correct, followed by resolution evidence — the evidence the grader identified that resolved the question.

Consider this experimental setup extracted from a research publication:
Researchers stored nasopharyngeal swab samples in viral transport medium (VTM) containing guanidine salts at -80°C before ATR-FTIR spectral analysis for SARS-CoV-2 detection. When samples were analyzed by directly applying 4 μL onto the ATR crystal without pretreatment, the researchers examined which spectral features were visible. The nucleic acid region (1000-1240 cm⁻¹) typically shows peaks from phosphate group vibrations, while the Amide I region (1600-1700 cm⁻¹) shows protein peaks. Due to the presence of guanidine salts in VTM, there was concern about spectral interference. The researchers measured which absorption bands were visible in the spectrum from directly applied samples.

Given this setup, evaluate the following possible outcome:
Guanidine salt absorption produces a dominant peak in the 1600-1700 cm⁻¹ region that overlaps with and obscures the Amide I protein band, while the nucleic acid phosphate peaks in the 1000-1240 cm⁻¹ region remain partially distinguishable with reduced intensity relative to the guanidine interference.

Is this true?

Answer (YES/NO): NO